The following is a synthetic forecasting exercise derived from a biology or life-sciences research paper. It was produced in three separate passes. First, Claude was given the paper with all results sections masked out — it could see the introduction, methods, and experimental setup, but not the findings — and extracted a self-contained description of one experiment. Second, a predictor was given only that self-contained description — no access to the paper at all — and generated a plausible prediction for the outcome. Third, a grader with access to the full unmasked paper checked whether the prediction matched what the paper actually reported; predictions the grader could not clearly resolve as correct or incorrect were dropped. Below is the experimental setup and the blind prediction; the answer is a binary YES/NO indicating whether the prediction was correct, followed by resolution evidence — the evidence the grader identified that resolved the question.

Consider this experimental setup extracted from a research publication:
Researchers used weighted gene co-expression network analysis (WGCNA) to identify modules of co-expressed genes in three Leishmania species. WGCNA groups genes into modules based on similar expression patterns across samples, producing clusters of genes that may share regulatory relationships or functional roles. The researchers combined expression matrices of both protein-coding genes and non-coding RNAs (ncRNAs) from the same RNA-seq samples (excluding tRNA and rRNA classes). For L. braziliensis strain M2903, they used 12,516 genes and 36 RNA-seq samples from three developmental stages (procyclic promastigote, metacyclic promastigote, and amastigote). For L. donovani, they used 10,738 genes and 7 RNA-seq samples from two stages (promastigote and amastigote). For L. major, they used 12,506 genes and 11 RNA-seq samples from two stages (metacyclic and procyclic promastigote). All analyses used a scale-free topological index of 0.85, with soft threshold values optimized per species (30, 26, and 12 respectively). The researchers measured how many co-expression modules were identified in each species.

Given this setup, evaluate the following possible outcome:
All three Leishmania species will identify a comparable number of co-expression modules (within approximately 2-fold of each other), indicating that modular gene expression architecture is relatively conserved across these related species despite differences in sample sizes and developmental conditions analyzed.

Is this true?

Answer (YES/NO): YES